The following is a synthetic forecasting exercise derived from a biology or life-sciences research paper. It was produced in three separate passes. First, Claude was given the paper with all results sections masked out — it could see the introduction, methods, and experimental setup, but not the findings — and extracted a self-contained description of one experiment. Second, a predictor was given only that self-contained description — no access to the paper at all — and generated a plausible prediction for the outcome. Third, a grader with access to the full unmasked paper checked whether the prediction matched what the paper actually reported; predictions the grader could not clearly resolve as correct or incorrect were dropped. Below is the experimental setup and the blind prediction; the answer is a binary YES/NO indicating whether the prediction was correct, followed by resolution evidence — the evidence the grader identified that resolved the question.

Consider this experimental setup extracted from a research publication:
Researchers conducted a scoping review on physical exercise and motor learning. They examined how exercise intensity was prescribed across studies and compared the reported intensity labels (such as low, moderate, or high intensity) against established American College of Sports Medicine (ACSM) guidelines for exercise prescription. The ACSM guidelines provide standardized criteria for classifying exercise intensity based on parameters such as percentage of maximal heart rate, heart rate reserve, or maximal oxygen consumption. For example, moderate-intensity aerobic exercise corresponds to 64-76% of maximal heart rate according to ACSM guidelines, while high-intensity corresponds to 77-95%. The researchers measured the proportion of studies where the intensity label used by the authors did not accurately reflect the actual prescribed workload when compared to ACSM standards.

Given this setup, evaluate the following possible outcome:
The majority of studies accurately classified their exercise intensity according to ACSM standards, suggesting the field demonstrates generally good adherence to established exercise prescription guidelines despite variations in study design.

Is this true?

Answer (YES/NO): YES